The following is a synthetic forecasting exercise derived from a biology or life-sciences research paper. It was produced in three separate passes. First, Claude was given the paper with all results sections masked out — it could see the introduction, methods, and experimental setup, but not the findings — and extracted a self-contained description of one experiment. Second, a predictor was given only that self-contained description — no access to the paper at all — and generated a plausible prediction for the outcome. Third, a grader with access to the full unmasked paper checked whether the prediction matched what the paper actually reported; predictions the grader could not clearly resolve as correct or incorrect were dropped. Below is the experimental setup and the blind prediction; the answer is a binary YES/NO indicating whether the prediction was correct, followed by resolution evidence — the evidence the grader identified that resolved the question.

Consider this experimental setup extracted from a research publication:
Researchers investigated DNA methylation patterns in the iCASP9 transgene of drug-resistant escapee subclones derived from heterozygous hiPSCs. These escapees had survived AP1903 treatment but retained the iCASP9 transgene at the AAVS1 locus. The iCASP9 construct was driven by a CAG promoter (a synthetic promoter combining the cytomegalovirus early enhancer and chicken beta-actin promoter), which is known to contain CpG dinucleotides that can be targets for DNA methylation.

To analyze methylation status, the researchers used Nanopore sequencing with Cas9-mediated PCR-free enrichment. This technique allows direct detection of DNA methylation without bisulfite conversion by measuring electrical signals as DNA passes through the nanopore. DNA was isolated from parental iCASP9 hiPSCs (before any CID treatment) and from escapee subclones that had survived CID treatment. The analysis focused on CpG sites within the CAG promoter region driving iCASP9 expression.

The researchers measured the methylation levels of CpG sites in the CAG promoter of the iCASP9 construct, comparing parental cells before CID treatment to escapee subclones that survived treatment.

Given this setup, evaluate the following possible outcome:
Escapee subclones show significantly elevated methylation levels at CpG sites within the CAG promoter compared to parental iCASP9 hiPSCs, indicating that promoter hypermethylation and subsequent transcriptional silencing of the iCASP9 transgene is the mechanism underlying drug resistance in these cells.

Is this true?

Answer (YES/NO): YES